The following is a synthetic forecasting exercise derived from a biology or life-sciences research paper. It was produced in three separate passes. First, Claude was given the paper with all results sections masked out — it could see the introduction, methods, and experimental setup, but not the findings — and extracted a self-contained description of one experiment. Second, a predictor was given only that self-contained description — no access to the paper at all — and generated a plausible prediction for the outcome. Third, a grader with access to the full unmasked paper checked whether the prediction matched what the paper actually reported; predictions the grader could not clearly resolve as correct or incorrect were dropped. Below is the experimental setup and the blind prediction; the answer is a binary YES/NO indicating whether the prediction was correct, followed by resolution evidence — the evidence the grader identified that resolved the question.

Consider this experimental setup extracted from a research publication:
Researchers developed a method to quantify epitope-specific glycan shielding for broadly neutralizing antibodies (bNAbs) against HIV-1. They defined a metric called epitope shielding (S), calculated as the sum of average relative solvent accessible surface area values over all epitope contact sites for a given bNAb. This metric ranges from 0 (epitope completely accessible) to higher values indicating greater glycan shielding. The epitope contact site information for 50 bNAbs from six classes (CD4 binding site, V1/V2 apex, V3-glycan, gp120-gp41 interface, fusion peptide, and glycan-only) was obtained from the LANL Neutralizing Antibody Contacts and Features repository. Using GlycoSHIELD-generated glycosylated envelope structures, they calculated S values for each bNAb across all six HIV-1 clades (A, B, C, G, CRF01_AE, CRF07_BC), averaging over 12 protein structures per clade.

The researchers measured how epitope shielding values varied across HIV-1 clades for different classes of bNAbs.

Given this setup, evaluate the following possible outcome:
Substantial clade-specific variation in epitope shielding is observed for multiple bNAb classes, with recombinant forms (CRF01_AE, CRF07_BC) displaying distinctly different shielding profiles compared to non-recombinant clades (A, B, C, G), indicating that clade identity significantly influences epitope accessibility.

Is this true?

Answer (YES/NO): NO